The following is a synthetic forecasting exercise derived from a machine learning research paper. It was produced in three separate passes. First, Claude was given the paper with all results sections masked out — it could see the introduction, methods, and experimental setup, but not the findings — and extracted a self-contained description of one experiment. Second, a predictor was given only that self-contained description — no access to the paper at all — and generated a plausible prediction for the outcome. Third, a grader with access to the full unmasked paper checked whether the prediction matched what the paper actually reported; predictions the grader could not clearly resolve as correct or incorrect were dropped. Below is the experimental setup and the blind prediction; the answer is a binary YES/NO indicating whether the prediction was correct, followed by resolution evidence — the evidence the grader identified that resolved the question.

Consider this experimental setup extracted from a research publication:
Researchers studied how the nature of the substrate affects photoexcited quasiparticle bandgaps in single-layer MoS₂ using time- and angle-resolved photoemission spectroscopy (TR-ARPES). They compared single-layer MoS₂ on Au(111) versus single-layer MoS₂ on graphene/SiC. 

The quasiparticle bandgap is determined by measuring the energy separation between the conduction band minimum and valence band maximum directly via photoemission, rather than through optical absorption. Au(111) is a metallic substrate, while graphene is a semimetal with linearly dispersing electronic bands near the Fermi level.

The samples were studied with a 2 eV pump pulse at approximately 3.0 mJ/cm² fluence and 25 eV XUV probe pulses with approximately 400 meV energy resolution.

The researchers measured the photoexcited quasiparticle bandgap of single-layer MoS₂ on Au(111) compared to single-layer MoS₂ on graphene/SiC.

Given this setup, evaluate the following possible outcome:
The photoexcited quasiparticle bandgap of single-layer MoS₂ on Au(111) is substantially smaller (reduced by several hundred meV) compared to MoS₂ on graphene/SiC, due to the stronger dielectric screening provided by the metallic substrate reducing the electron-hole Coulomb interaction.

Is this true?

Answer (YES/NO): YES